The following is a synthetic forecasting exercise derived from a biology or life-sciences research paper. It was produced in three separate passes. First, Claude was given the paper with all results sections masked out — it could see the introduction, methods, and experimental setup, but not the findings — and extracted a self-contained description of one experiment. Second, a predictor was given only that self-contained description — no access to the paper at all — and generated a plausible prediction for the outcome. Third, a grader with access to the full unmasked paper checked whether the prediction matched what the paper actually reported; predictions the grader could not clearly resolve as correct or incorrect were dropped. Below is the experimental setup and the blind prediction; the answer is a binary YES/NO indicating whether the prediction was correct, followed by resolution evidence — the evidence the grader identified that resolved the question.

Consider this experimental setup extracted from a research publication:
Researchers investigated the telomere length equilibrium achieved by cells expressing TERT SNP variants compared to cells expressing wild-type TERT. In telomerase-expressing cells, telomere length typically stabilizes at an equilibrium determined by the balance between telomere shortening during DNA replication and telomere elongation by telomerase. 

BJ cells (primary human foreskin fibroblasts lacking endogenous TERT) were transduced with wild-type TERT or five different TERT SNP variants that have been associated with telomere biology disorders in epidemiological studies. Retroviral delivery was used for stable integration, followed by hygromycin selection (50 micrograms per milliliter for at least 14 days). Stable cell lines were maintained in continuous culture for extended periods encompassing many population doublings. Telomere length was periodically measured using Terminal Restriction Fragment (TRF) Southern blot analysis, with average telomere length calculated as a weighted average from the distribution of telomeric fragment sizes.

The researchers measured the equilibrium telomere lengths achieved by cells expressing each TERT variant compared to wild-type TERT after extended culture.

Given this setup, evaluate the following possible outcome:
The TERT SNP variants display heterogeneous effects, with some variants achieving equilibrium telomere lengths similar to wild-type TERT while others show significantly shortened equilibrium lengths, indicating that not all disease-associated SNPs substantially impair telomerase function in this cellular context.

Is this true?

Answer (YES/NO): YES